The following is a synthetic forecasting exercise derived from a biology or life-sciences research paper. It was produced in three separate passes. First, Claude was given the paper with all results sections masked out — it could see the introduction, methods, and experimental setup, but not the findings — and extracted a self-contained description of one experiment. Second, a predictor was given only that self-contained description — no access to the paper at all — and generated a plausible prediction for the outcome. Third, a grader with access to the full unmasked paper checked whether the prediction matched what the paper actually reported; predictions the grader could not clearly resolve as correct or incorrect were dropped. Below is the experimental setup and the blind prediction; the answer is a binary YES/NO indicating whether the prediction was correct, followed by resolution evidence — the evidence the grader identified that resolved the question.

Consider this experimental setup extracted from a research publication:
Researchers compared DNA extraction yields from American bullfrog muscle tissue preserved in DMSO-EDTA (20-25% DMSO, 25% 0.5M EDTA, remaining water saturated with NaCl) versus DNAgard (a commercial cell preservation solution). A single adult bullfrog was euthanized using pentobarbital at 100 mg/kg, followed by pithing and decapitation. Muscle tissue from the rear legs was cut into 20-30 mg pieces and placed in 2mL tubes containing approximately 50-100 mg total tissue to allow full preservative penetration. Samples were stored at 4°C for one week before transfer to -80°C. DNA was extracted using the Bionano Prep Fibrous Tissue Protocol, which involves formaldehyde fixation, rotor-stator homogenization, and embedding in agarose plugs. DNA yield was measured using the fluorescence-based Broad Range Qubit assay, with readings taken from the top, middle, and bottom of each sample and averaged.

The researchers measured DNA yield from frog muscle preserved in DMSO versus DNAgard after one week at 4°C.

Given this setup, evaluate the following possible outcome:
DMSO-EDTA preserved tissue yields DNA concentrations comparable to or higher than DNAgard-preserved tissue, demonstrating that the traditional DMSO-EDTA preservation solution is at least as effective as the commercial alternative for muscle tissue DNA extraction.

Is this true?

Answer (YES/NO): NO